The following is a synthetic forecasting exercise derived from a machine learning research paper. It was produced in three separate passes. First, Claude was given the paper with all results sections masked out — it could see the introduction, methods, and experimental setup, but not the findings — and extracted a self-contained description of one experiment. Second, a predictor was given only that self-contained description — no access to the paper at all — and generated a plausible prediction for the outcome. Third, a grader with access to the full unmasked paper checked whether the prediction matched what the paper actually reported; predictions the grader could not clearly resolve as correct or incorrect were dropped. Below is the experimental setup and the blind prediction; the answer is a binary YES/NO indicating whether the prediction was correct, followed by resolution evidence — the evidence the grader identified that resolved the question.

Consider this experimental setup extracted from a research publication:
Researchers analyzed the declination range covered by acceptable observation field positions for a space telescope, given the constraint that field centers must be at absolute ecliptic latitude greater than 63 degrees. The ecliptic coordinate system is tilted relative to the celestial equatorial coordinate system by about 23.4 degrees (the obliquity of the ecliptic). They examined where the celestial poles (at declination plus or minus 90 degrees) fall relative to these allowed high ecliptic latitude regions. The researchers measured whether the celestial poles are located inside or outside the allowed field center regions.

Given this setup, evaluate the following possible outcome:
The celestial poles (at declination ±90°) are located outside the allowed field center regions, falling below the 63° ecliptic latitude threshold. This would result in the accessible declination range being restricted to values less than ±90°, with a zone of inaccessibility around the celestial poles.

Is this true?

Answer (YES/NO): NO